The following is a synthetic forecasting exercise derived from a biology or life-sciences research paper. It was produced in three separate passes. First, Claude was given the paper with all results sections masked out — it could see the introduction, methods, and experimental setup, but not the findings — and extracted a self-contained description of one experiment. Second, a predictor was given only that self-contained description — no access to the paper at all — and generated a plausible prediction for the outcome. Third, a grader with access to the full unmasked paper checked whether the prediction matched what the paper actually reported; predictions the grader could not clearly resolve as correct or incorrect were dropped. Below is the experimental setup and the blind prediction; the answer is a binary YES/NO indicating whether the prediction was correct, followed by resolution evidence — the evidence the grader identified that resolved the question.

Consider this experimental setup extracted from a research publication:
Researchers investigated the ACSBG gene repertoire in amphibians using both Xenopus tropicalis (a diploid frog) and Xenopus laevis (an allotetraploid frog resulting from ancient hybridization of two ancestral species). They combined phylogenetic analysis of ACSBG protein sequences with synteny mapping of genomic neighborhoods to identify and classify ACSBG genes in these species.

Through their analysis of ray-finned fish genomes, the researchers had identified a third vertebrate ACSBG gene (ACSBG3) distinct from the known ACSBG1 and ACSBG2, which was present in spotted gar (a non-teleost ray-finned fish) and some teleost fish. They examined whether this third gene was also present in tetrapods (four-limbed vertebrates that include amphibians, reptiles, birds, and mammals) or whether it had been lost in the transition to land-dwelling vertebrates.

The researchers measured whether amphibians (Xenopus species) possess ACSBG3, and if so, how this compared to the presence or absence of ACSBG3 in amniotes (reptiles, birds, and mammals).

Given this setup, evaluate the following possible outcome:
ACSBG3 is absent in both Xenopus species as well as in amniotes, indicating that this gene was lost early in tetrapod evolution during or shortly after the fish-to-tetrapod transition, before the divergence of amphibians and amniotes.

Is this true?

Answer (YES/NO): NO